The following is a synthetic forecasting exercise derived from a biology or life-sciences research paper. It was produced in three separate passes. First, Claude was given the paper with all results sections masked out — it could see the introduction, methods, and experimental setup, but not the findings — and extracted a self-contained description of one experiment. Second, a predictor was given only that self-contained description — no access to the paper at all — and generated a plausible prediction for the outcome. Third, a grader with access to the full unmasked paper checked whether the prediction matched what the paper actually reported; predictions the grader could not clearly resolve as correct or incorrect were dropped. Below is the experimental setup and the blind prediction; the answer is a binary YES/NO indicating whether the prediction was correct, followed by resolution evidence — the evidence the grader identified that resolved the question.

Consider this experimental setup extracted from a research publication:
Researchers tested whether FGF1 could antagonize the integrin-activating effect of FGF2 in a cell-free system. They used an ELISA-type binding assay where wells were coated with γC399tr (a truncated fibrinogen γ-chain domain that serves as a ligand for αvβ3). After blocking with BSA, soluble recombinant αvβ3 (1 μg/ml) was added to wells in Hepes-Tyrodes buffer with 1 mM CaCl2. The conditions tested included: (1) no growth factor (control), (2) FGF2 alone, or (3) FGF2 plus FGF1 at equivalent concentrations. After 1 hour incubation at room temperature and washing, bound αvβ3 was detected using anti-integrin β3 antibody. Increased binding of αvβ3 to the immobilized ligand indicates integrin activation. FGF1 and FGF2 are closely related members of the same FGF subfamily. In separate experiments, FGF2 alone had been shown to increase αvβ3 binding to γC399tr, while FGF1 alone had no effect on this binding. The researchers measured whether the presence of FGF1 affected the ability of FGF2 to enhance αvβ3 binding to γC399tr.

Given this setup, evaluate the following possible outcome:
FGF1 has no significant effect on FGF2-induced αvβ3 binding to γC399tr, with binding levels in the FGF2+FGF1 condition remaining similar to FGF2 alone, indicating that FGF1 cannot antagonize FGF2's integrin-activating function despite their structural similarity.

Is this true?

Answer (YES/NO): NO